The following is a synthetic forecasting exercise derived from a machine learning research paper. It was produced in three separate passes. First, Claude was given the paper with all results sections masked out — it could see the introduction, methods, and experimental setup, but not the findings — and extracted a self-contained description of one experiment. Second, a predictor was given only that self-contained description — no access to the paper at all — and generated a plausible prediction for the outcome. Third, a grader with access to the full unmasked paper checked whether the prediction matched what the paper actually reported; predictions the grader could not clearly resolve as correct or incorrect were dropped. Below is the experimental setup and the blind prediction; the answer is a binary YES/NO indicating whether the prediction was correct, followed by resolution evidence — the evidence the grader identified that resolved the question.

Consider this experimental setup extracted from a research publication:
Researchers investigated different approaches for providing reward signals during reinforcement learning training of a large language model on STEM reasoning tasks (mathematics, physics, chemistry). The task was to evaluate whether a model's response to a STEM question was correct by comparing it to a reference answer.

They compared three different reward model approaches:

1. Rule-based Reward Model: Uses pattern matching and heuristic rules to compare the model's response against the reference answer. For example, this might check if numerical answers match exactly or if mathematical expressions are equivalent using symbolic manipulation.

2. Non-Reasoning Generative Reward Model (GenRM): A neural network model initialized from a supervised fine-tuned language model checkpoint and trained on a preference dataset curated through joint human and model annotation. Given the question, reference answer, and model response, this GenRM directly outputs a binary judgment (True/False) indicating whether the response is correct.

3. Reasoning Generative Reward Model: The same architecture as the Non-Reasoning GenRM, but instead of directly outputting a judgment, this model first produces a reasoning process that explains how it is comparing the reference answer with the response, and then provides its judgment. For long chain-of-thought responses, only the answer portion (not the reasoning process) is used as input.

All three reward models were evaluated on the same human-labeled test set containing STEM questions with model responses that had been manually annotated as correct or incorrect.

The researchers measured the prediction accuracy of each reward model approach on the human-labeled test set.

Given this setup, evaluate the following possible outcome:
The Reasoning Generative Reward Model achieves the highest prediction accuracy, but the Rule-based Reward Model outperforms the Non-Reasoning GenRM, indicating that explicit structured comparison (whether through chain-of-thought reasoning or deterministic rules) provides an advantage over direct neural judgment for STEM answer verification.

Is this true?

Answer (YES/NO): NO